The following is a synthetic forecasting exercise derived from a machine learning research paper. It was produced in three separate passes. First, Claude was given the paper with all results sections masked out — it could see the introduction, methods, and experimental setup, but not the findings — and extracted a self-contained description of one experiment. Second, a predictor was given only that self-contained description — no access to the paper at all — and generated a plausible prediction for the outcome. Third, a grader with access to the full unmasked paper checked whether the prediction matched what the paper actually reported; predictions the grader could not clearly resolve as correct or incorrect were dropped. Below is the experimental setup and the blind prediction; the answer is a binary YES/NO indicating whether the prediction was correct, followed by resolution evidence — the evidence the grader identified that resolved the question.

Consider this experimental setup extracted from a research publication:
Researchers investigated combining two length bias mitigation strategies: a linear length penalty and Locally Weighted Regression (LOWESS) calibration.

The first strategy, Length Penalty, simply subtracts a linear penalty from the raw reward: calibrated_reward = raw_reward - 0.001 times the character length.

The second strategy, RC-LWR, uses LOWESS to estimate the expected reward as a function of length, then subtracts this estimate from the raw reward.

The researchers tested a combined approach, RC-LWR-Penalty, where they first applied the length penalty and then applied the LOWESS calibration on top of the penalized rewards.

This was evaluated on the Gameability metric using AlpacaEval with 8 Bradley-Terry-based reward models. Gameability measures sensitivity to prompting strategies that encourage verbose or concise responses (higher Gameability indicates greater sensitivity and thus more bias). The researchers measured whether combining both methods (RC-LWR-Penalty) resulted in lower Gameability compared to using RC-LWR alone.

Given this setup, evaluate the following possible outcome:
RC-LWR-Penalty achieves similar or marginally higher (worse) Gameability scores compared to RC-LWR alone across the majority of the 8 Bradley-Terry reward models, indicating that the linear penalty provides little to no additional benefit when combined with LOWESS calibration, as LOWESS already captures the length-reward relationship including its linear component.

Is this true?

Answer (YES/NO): NO